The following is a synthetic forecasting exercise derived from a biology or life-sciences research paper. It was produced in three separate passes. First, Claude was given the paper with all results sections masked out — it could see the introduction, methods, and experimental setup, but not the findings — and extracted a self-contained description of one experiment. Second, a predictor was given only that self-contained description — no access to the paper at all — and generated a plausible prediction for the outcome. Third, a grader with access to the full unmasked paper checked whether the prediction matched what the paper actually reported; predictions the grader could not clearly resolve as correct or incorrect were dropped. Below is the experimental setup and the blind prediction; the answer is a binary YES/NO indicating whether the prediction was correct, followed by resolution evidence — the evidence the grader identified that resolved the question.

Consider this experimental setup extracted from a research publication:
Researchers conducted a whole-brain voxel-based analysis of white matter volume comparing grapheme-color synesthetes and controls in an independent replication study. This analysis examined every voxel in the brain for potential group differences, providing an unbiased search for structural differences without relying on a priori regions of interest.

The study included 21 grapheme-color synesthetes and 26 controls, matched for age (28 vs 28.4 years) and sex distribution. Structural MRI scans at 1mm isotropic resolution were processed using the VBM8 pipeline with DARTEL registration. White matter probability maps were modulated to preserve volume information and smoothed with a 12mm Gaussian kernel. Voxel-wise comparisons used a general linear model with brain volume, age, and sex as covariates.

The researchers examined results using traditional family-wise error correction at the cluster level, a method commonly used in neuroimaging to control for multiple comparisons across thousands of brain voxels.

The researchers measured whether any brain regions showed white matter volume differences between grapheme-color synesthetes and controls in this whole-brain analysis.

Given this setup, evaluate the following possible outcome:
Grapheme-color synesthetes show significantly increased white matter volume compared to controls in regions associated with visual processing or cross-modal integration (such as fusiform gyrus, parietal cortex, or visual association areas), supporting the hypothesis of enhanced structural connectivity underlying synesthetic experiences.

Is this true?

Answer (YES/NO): NO